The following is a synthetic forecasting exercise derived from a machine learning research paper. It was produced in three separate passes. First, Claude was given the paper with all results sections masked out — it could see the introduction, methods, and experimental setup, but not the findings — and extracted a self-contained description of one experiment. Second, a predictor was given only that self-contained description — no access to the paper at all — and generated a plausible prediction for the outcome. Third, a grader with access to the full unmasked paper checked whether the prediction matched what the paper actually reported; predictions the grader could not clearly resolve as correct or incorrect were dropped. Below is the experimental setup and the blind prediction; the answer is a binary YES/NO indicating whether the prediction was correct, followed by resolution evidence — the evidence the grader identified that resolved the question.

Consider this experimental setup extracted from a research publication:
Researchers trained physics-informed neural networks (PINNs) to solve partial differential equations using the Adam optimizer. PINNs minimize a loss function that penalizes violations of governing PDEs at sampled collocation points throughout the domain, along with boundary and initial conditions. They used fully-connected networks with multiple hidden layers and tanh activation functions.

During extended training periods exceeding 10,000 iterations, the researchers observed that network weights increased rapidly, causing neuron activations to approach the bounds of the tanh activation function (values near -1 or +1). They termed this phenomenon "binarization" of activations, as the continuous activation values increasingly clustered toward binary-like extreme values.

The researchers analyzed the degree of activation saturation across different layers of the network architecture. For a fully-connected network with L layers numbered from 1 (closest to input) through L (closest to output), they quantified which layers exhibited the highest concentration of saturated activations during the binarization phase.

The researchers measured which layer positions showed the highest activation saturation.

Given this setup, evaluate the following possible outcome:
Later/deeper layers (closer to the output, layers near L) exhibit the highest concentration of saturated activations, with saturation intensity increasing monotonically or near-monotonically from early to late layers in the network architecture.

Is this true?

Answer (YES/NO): NO